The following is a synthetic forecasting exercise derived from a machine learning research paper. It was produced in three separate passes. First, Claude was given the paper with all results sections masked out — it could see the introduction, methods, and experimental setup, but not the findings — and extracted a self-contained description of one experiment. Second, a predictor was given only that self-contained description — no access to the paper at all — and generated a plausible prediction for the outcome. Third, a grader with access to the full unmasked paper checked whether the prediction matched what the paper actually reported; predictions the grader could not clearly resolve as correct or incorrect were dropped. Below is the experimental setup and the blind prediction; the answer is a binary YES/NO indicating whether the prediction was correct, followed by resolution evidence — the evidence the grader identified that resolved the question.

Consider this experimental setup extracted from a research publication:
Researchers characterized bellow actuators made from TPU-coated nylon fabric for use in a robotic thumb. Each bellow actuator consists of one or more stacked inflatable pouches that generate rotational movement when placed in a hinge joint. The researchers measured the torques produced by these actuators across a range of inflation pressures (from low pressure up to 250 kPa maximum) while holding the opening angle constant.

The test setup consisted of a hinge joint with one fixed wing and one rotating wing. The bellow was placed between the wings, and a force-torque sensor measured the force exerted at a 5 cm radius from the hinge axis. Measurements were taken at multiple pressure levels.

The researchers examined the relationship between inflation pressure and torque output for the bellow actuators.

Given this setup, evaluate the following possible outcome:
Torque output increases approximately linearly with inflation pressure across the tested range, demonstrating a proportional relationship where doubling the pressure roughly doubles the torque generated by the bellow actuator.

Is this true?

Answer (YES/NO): YES